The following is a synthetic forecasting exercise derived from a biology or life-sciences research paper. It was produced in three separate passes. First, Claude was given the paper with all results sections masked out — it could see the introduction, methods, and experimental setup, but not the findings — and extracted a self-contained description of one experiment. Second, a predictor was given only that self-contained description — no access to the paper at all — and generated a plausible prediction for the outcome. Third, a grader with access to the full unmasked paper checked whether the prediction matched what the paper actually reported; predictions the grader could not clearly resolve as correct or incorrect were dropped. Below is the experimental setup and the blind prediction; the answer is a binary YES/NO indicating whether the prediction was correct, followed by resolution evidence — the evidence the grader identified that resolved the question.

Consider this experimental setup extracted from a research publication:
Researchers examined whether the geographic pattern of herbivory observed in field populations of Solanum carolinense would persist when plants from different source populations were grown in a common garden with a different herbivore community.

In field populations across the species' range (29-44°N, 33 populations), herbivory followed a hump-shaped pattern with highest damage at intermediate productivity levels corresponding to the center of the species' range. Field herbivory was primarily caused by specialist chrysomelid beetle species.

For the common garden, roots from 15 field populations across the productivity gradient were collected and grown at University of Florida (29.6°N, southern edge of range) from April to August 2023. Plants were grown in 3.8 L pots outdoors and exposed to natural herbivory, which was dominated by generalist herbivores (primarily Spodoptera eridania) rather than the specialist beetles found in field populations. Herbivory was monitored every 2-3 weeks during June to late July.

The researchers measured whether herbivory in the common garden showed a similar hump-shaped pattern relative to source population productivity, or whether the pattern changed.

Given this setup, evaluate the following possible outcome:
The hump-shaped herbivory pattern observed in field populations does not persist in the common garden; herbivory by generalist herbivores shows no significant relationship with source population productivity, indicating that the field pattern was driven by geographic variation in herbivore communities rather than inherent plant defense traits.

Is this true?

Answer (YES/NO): YES